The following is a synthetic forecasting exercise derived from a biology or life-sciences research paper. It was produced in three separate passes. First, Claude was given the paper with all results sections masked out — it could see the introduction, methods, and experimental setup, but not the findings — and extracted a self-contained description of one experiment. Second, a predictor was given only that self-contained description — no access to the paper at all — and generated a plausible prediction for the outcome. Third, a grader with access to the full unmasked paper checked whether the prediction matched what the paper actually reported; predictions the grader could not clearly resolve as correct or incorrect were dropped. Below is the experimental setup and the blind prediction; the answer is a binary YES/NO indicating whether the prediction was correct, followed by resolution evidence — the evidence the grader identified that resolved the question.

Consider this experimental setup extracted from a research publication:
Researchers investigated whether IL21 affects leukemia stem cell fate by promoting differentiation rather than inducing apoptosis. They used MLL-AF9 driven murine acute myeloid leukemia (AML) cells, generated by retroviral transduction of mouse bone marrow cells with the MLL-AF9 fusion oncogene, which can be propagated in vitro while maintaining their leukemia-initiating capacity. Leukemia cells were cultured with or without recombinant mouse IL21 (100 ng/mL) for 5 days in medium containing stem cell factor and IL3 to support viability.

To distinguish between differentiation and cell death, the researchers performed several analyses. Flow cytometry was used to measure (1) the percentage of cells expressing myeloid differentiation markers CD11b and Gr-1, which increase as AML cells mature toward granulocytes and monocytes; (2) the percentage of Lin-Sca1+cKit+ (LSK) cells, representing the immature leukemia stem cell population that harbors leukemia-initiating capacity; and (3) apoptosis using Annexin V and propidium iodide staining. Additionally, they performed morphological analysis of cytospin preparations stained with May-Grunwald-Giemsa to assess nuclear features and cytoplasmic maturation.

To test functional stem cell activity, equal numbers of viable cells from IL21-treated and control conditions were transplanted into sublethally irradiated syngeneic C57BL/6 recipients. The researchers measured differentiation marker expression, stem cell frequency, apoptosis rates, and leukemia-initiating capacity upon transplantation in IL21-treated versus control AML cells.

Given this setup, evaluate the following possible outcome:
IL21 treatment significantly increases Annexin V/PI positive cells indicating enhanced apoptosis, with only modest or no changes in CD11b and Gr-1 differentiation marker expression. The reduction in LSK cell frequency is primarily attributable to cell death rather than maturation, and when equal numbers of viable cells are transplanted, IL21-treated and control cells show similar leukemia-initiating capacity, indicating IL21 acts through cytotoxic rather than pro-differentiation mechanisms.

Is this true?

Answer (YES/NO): NO